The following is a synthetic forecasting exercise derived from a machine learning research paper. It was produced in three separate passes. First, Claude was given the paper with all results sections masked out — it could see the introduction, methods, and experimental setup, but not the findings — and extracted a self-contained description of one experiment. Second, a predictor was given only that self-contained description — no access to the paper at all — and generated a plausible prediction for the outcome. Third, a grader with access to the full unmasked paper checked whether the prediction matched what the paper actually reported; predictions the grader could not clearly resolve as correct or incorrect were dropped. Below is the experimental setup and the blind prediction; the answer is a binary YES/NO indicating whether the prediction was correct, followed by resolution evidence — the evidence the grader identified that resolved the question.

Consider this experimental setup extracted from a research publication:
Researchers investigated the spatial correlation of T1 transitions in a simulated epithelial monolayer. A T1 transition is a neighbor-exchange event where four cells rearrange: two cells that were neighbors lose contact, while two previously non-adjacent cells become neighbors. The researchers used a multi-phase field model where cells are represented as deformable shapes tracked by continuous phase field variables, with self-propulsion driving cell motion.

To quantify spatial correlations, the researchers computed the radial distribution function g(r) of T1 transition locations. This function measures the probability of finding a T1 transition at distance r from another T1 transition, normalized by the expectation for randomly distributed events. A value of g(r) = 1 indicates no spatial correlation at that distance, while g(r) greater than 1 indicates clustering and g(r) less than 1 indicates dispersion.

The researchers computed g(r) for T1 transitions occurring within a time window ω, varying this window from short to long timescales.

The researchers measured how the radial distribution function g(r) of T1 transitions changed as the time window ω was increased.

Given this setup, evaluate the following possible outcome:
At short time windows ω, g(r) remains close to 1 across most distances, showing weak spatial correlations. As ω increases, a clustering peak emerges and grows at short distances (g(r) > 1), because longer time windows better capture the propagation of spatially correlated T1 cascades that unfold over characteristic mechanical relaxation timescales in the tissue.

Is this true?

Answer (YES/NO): NO